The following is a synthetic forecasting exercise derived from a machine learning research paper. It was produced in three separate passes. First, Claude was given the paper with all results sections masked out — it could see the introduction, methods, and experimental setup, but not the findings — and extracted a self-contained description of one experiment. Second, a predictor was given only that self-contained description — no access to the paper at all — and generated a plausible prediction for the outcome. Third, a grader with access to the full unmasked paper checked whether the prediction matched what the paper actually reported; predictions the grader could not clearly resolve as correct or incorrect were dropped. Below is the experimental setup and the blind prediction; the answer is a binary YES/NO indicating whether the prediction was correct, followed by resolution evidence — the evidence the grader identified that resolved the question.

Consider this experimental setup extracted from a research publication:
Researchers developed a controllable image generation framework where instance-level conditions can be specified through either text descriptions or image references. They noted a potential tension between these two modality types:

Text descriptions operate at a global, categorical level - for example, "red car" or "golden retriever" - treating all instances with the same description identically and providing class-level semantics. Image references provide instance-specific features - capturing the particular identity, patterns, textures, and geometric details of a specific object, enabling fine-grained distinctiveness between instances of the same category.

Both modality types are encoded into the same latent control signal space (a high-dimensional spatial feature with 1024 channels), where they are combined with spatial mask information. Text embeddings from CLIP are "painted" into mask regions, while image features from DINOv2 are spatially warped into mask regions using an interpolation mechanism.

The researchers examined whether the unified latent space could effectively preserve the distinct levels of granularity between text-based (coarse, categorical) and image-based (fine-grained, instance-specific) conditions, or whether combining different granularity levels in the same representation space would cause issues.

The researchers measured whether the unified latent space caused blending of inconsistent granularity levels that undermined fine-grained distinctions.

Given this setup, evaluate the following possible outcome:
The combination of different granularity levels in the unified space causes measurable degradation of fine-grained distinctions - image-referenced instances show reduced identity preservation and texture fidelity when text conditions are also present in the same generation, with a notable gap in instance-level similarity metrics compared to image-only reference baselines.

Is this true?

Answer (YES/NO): NO